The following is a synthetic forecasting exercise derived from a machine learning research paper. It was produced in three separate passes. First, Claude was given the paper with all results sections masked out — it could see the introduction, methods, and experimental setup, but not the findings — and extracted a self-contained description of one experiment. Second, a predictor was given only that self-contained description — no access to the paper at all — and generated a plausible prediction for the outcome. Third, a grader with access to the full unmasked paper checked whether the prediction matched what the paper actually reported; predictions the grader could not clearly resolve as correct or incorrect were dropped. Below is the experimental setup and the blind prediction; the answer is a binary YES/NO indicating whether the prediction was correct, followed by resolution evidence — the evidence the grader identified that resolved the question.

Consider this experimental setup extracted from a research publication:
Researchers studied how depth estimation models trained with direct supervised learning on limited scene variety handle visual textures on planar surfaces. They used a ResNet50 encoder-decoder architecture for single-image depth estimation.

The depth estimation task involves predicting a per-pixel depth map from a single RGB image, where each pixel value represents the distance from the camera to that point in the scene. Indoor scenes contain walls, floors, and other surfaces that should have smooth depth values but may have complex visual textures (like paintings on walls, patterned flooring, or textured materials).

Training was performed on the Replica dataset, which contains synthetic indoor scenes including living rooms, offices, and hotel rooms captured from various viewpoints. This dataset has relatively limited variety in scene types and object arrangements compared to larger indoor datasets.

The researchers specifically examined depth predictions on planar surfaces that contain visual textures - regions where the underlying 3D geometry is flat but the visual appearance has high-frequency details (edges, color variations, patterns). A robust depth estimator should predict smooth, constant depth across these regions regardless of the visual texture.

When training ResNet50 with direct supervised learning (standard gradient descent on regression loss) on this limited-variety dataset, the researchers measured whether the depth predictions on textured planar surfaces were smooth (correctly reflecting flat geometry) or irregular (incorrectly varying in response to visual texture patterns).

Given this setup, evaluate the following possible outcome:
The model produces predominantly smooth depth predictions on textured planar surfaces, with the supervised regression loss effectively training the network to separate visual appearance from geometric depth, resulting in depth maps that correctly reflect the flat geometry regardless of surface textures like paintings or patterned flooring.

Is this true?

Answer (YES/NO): NO